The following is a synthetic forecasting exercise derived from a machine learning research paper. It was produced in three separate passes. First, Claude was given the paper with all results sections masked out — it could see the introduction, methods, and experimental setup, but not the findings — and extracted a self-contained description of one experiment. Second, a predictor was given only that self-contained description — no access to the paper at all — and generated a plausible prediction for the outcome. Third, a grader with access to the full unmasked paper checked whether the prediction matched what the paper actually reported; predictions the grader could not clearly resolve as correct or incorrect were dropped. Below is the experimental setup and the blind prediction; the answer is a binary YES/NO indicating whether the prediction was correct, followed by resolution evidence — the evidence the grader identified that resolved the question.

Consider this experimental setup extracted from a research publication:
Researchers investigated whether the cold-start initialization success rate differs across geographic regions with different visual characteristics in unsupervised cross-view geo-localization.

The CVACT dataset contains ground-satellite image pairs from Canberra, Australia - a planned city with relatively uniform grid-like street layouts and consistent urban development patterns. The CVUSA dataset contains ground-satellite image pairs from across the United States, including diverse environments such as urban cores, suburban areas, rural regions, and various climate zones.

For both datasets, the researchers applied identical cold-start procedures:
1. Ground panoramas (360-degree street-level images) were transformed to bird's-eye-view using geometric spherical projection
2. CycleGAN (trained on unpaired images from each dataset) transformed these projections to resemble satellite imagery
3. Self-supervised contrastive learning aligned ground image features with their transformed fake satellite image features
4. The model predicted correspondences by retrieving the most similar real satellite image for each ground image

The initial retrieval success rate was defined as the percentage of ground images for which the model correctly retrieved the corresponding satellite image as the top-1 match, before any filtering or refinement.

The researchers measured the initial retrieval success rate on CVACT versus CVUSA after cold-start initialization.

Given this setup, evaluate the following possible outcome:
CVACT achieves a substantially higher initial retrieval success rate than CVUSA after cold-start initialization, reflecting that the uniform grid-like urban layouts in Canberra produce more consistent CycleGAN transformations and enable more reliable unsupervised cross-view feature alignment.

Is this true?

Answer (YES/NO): YES